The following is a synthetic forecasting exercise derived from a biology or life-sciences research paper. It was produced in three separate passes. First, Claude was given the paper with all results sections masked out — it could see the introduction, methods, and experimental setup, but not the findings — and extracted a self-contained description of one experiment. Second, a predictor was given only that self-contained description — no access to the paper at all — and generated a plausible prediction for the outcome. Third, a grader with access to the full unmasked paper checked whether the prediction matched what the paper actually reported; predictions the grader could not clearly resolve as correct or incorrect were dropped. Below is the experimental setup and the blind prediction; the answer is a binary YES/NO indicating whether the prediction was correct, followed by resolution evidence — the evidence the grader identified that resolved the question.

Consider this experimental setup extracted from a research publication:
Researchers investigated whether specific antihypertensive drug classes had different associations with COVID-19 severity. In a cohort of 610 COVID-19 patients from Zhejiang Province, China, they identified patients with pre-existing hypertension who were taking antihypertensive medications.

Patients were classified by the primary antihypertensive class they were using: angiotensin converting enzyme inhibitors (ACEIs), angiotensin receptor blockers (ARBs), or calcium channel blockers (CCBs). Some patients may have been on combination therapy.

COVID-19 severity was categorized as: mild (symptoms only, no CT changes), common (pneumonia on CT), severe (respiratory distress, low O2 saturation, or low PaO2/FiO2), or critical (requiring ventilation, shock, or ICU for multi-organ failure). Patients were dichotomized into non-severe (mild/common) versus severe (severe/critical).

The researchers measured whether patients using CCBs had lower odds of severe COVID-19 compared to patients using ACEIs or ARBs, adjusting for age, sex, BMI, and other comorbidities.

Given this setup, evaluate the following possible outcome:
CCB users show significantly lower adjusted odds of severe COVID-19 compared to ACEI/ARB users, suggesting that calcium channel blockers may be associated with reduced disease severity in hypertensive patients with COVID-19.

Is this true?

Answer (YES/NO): NO